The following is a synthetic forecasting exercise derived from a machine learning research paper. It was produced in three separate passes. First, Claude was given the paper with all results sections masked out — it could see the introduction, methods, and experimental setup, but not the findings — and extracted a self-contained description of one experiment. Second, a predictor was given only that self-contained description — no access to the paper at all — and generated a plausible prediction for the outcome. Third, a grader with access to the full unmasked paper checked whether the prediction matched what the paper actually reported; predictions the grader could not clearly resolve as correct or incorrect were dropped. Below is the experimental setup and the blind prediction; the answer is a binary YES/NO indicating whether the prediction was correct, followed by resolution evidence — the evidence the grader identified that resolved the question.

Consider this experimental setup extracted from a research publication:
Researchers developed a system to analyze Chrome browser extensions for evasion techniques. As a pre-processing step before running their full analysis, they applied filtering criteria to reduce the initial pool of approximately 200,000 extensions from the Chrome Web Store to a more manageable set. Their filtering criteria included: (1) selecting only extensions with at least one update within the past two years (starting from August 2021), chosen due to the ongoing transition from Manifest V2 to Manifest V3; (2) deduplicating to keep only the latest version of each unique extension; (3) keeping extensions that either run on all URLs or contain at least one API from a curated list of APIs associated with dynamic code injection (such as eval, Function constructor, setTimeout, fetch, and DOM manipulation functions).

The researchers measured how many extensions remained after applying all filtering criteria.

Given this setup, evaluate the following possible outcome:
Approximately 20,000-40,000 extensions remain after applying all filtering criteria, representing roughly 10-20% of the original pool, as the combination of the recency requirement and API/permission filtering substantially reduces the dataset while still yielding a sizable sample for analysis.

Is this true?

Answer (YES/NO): YES